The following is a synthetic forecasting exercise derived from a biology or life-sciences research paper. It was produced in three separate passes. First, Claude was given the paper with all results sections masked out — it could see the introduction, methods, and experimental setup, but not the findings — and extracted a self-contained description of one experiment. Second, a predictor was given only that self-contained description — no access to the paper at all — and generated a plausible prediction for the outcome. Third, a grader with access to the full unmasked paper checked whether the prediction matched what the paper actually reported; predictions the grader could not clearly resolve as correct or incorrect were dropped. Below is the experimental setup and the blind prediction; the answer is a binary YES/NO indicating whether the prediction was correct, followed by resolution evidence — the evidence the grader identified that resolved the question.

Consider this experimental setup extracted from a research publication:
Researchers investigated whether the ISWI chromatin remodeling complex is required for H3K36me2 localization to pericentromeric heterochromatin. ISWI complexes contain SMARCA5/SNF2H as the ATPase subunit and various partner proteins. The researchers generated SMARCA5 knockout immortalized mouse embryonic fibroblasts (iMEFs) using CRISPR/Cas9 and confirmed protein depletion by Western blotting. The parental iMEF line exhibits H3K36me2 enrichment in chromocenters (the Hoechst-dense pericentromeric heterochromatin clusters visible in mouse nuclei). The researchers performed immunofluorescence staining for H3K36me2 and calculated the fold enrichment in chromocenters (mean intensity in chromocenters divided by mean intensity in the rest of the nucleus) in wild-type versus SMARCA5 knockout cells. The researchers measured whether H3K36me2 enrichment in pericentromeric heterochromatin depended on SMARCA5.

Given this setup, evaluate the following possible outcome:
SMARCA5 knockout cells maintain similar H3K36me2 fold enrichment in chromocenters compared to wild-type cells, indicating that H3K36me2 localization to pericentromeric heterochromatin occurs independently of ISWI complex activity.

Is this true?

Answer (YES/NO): NO